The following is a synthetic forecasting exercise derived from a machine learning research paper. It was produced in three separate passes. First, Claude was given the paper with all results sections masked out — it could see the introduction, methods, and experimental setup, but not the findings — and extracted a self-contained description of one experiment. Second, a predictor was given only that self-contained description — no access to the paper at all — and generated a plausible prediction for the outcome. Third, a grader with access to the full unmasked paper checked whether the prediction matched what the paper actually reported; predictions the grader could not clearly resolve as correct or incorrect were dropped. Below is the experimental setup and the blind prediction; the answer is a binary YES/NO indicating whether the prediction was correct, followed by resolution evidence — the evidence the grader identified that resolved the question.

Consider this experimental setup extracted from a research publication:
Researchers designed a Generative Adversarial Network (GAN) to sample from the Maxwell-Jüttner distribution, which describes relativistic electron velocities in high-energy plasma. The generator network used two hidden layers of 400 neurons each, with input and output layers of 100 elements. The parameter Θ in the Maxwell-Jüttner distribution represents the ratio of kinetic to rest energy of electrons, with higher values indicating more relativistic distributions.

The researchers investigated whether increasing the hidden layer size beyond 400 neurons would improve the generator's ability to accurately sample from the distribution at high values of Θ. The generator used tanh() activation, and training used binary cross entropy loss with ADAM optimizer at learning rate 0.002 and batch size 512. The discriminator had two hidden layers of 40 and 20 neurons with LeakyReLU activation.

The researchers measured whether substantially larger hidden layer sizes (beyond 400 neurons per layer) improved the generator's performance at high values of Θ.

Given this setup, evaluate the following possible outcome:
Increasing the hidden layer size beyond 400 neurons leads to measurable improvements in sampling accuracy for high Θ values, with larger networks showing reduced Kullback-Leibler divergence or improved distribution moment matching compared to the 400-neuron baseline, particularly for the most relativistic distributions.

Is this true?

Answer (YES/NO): NO